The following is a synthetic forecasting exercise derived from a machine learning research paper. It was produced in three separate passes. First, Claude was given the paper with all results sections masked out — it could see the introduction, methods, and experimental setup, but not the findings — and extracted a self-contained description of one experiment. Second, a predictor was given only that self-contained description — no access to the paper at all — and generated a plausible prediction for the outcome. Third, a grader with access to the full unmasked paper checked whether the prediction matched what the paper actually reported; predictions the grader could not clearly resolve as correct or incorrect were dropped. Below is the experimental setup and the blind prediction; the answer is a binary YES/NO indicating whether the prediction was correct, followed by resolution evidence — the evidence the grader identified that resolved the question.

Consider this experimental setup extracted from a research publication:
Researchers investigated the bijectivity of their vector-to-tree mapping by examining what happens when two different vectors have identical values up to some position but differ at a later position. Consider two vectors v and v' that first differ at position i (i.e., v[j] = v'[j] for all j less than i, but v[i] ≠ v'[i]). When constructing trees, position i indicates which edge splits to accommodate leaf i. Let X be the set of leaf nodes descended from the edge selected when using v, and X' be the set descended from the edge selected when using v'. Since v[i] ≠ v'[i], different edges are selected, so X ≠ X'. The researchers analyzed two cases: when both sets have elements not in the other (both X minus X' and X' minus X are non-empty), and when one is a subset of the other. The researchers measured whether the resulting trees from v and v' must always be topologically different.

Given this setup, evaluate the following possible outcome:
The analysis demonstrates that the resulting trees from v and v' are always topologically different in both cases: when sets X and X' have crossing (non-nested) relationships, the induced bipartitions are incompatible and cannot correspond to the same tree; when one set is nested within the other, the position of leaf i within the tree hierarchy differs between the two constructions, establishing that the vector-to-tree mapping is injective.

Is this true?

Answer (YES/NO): NO